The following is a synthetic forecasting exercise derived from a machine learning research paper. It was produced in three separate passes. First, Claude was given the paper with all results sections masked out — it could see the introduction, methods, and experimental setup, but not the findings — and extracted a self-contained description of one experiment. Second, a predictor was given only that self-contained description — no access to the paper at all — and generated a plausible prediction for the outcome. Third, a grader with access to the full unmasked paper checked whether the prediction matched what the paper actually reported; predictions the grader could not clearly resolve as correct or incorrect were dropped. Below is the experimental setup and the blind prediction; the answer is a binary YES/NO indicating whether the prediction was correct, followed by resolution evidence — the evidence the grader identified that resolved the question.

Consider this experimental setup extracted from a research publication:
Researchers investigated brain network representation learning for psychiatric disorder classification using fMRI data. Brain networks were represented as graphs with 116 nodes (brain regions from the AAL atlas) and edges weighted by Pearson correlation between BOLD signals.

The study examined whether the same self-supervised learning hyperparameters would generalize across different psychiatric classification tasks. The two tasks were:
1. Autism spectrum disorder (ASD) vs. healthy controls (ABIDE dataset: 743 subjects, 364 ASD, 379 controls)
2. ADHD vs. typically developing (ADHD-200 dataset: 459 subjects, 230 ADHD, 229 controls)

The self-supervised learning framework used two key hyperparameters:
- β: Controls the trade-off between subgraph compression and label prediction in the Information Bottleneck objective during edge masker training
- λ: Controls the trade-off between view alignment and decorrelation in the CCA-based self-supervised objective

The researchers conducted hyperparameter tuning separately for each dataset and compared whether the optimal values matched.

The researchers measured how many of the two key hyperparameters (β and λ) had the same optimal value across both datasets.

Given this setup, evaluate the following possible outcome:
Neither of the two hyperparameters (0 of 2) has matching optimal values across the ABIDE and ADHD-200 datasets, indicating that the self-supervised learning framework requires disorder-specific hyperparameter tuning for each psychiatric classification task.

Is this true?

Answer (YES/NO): YES